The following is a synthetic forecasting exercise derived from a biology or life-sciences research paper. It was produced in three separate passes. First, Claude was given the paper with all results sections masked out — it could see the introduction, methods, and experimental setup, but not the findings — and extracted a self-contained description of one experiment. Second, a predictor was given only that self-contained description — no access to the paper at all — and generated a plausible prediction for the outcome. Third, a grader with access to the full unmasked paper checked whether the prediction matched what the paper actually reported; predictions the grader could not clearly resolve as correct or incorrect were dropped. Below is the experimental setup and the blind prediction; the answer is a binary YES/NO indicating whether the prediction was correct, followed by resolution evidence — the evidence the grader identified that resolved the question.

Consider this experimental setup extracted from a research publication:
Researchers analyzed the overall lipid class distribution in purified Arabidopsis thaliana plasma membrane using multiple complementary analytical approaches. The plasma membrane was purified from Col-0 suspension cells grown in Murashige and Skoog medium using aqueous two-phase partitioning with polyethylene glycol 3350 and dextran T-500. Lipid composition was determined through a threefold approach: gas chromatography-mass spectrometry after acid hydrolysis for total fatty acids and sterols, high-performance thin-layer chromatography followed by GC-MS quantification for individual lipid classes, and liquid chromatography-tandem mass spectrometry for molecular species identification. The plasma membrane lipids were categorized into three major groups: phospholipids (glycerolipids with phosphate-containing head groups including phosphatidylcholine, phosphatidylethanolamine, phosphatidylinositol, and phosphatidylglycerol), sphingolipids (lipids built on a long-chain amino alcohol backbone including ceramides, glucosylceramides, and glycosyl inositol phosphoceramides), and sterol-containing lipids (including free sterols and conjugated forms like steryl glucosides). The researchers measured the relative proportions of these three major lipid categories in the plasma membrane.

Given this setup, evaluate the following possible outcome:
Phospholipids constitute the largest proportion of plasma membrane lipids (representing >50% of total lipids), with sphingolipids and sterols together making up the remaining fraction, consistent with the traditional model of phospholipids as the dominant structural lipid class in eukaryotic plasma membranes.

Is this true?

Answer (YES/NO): NO